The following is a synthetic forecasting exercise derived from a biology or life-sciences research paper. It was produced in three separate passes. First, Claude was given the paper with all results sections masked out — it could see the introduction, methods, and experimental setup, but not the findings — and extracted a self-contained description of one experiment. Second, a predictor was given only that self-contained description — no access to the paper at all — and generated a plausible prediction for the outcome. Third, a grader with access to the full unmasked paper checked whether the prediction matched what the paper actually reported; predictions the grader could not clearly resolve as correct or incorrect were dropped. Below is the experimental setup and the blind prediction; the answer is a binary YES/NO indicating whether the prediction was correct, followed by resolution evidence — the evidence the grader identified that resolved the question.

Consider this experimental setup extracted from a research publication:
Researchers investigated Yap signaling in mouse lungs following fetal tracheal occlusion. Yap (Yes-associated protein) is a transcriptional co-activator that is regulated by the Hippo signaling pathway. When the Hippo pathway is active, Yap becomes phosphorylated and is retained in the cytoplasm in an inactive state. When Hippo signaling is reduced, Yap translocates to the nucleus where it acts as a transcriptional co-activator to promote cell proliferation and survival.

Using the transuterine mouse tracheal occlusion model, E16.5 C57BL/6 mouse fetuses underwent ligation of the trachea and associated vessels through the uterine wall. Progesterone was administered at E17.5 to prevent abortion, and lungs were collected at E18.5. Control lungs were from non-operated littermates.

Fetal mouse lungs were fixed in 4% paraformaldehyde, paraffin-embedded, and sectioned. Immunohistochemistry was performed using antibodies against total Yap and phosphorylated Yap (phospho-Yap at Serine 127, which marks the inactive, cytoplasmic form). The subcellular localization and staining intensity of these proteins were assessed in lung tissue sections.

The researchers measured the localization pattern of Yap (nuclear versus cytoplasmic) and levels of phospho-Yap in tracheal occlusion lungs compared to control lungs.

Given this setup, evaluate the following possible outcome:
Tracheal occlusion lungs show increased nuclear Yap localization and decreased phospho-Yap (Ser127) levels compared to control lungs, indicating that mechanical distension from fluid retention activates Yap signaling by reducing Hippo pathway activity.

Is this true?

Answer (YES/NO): YES